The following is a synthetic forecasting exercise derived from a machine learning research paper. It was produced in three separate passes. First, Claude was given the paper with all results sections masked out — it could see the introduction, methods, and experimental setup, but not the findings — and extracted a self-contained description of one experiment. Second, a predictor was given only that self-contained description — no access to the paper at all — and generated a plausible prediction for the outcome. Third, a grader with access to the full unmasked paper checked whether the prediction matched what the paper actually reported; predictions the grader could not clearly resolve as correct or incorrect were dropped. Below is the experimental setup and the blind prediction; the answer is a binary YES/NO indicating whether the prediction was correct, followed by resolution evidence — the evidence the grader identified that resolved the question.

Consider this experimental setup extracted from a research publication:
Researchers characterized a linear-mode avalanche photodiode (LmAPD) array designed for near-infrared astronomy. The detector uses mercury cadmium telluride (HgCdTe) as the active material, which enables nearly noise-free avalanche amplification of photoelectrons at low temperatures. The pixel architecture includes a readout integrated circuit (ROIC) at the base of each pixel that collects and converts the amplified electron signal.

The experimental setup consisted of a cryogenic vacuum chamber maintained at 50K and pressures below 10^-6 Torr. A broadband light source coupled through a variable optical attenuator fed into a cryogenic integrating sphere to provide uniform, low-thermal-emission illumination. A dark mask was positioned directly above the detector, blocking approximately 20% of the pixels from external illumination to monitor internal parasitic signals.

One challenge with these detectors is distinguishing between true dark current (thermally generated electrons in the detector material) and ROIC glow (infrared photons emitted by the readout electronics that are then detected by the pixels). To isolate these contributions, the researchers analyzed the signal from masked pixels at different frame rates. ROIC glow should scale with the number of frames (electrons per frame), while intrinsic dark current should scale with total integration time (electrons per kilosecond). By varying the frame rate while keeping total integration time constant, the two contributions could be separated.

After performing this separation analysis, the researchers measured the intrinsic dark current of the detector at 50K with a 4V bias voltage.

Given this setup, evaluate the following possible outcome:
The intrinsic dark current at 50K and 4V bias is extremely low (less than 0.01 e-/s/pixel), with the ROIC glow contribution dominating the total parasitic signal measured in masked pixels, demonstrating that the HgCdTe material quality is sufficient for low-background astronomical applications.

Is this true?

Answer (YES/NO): YES